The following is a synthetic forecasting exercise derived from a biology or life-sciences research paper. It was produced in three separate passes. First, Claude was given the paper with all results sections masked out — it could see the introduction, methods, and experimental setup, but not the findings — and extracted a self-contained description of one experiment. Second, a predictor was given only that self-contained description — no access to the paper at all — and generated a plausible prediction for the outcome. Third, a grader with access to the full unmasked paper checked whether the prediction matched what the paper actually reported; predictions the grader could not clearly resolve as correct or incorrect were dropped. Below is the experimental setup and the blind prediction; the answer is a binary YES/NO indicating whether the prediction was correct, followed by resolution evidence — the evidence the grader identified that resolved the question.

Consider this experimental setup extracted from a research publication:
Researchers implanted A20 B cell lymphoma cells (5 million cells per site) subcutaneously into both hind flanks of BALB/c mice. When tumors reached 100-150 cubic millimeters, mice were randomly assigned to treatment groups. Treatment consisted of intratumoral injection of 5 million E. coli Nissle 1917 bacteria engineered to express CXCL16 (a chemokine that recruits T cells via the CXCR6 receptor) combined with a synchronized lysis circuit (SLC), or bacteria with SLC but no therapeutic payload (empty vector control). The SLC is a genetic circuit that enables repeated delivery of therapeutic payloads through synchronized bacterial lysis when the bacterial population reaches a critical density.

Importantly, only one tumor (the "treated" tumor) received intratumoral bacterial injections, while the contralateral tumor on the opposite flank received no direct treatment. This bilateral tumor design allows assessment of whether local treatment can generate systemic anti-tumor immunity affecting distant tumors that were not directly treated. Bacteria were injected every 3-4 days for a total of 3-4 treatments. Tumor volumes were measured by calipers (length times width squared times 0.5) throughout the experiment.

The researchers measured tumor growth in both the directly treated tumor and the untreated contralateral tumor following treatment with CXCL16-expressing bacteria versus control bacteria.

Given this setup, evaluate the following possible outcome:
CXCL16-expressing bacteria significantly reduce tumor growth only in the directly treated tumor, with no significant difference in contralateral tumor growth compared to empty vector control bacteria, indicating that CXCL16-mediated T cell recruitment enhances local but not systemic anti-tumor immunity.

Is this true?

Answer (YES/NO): NO